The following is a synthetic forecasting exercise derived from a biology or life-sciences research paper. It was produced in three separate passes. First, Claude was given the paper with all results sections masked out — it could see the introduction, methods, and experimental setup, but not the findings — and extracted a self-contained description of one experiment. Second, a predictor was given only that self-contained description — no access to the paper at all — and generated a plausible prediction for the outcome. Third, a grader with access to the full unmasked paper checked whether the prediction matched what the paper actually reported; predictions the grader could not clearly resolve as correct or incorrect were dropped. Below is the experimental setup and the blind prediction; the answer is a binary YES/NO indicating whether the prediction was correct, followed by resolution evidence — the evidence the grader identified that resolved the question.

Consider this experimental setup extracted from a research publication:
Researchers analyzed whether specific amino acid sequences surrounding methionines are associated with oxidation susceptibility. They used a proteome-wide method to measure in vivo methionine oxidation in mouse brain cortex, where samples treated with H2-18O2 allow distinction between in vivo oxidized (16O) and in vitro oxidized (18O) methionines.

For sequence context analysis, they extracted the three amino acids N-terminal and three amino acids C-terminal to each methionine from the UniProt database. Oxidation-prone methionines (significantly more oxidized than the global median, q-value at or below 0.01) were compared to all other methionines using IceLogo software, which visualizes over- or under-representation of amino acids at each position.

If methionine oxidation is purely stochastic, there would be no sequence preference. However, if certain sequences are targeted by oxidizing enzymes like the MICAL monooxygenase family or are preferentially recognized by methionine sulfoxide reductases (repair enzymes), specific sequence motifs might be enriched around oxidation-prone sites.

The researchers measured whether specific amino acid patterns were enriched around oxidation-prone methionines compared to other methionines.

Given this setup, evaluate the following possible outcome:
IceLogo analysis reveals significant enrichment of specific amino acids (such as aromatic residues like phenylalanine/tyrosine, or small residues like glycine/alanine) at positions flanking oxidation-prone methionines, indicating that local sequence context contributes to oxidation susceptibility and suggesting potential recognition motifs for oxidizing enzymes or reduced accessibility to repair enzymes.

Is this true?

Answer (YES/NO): NO